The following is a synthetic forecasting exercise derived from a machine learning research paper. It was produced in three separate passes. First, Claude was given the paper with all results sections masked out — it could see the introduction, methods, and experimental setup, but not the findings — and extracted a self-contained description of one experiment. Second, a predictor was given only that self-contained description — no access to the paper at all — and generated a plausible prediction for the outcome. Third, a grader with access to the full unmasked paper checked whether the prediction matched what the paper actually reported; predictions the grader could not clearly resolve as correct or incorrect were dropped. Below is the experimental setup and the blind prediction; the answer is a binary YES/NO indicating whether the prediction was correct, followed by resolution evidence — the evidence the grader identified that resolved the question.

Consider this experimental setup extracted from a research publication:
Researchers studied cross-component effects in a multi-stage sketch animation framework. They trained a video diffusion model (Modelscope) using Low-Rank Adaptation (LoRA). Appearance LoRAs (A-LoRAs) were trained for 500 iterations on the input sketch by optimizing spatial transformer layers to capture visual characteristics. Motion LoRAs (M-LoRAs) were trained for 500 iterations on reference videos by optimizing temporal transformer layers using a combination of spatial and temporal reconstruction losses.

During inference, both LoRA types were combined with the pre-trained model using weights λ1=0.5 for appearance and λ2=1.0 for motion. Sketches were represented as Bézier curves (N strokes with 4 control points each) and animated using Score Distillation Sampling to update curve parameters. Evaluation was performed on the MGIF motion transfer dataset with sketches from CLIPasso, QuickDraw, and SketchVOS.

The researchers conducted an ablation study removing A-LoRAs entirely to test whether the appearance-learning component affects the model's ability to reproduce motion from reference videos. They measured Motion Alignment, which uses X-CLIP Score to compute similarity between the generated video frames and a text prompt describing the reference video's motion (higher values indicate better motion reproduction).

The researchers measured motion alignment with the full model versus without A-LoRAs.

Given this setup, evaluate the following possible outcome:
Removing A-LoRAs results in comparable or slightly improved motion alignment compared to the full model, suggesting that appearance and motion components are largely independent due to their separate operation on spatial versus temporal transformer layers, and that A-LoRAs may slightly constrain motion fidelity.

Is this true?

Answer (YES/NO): NO